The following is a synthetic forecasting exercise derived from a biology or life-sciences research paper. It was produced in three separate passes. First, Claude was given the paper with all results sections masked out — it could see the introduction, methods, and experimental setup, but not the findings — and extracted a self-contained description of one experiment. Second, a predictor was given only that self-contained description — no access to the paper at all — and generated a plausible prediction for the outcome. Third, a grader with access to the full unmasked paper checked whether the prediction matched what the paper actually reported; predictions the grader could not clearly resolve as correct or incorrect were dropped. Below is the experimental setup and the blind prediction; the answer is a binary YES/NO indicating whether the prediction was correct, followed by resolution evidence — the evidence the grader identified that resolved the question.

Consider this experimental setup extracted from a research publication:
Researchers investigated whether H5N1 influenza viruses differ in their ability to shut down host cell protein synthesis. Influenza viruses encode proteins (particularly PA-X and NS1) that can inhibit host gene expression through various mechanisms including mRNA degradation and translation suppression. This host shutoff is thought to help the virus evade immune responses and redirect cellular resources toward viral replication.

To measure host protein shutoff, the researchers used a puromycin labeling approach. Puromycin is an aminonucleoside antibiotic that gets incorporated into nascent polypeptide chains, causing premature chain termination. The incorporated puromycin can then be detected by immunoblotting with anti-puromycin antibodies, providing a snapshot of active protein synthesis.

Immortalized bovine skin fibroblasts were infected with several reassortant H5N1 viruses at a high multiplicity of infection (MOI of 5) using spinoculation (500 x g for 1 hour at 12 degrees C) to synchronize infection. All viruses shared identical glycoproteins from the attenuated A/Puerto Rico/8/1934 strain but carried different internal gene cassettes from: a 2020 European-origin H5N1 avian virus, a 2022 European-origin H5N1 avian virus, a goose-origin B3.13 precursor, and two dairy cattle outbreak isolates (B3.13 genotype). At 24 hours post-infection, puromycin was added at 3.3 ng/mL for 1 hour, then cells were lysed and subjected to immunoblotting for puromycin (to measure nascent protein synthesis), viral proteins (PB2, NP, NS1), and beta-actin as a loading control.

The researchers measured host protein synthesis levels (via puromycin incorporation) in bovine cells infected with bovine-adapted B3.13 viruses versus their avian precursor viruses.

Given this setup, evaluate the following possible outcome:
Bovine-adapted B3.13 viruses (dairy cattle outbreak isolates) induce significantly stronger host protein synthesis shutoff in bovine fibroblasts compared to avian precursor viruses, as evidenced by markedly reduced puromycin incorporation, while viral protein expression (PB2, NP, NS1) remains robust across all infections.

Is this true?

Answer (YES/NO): YES